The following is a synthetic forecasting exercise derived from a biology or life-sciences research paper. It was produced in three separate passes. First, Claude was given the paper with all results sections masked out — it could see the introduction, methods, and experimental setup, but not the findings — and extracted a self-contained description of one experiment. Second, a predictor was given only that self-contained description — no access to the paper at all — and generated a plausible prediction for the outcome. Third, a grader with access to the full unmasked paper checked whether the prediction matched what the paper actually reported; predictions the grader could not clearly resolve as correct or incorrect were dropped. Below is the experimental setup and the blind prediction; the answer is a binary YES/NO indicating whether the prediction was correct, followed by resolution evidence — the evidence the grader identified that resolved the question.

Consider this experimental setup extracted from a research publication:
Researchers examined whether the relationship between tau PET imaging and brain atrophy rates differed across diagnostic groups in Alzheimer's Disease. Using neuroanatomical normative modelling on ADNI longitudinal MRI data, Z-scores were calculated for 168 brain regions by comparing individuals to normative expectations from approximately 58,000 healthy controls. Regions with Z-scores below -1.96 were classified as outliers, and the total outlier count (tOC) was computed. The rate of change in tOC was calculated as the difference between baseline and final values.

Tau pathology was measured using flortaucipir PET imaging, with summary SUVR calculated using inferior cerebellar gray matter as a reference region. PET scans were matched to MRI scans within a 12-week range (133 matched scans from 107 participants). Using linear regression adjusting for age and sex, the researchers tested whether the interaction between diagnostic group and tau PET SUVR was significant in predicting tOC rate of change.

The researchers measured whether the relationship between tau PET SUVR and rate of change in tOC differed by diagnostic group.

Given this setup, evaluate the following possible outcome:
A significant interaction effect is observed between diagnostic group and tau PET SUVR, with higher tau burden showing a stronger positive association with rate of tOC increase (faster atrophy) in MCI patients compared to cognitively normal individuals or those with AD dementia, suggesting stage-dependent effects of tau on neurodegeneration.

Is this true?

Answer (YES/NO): NO